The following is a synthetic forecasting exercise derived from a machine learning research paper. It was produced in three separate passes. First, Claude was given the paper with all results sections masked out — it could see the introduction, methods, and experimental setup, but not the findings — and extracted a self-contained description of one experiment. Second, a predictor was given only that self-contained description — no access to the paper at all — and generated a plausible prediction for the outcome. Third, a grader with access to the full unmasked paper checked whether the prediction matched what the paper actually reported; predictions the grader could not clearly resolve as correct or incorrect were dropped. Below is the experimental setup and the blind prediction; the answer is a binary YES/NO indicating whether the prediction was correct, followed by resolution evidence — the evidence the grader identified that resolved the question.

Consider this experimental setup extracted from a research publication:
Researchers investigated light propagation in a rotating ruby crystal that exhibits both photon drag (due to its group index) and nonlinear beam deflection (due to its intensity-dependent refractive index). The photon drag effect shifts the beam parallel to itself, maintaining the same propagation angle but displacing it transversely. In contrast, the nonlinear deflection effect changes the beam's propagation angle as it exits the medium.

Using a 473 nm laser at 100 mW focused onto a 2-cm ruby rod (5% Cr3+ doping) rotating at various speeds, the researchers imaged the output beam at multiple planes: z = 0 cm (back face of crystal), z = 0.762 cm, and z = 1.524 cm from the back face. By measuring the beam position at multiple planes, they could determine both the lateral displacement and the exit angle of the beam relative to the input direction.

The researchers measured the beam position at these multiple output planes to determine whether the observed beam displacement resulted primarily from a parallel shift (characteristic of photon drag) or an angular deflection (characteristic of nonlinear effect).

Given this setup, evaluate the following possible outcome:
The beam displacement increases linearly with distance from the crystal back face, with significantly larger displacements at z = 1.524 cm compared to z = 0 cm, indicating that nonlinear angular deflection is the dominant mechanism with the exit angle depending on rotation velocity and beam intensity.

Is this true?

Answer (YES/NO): YES